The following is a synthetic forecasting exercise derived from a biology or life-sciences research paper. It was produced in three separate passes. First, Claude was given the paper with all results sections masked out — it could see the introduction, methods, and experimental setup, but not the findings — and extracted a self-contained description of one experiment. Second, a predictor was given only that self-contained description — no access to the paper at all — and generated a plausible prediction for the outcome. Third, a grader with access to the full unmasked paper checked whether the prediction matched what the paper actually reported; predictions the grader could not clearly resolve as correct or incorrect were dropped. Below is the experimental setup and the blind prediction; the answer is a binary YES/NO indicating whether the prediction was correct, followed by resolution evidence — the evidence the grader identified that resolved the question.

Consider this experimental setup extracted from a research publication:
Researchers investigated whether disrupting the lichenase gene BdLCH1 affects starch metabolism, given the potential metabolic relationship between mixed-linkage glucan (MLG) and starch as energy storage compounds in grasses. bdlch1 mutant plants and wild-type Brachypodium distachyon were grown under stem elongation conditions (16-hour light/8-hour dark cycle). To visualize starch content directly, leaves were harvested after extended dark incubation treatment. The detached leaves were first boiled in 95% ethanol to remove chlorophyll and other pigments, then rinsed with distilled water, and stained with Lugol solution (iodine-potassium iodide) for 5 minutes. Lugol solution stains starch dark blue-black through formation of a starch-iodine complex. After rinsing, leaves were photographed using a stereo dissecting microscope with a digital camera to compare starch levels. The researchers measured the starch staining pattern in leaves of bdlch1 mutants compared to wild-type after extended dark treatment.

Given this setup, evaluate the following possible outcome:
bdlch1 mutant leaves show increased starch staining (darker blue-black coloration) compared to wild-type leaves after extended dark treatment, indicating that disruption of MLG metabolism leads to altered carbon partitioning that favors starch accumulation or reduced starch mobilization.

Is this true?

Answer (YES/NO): NO